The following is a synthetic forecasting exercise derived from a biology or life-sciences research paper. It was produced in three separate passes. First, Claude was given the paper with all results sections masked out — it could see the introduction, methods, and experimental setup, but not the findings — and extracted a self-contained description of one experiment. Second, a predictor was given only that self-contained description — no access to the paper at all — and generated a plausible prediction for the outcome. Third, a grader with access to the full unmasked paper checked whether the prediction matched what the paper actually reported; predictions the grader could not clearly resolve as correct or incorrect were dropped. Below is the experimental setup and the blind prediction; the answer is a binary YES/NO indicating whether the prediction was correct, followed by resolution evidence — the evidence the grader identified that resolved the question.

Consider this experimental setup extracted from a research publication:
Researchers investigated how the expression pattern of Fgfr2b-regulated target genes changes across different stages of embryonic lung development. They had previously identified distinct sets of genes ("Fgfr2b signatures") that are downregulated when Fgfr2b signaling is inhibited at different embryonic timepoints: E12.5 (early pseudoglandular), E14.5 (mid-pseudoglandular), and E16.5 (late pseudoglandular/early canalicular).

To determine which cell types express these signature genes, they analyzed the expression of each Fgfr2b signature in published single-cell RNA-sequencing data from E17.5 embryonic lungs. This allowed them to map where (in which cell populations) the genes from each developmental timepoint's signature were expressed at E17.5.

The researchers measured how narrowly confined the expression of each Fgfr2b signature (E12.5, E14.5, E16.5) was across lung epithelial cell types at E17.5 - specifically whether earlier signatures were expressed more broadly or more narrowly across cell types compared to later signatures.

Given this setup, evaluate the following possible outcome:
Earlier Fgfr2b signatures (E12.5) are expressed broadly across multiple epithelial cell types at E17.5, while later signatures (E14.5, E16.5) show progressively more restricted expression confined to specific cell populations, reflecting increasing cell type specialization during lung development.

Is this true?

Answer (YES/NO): YES